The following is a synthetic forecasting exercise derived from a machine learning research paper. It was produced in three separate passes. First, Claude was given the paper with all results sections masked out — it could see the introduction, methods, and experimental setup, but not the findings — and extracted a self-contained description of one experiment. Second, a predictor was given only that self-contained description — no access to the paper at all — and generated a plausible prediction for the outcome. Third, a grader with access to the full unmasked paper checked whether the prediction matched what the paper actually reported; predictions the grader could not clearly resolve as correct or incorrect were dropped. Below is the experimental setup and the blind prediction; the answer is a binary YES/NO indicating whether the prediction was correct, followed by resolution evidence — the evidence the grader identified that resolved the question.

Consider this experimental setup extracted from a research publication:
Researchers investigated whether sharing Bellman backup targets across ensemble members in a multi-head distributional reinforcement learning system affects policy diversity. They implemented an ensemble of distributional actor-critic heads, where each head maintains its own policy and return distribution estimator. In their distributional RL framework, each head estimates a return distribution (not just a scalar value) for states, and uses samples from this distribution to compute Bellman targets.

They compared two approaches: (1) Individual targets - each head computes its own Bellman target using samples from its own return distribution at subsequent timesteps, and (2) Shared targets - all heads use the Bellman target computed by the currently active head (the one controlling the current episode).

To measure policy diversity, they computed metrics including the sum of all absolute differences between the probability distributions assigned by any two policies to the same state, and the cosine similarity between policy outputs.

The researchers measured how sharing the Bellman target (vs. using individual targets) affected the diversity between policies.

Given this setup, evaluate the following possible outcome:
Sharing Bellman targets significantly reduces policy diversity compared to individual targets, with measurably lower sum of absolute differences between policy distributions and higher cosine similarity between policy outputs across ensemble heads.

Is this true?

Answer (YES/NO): YES